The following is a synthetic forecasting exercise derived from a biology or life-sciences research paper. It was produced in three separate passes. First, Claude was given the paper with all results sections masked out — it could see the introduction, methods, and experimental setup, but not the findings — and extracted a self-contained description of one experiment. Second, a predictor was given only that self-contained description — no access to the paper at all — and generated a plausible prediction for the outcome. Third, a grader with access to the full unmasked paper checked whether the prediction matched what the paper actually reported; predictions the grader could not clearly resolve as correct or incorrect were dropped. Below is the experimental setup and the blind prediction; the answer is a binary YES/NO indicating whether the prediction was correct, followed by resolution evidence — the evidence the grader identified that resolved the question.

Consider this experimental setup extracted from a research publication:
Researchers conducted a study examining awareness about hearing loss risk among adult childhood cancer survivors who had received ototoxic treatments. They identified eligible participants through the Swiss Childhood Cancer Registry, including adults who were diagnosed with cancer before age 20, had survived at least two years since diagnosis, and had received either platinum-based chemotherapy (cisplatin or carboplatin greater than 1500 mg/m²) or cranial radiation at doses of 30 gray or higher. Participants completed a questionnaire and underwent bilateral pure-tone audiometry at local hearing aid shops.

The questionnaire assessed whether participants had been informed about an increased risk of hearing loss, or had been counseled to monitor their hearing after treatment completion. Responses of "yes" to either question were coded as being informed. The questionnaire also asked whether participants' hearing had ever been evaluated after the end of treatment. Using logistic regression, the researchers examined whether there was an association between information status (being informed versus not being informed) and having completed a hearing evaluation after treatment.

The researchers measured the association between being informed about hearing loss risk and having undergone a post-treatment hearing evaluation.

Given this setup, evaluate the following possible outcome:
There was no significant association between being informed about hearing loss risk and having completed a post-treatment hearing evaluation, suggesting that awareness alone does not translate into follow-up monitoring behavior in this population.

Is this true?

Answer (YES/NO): NO